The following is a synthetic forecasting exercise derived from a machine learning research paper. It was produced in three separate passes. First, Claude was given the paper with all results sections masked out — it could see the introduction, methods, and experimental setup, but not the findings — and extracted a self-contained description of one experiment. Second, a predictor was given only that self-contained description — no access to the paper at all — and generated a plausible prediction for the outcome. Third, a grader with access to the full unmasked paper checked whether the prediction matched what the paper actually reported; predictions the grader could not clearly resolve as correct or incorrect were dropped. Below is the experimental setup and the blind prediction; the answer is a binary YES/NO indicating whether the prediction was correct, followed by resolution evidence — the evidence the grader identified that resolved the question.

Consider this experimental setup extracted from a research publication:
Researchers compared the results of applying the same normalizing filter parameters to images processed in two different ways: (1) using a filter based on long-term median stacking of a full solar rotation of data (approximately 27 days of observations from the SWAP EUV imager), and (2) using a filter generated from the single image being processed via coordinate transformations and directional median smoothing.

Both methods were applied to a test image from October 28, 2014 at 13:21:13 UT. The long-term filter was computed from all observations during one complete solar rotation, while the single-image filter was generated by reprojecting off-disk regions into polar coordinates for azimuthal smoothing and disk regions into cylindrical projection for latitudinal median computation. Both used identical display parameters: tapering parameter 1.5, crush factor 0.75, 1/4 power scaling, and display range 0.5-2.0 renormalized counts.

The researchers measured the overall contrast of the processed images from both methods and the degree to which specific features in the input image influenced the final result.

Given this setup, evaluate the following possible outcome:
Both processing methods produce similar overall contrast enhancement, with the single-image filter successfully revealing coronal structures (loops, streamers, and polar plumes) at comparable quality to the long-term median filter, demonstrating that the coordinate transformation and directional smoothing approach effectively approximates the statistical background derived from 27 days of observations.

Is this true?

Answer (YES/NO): NO